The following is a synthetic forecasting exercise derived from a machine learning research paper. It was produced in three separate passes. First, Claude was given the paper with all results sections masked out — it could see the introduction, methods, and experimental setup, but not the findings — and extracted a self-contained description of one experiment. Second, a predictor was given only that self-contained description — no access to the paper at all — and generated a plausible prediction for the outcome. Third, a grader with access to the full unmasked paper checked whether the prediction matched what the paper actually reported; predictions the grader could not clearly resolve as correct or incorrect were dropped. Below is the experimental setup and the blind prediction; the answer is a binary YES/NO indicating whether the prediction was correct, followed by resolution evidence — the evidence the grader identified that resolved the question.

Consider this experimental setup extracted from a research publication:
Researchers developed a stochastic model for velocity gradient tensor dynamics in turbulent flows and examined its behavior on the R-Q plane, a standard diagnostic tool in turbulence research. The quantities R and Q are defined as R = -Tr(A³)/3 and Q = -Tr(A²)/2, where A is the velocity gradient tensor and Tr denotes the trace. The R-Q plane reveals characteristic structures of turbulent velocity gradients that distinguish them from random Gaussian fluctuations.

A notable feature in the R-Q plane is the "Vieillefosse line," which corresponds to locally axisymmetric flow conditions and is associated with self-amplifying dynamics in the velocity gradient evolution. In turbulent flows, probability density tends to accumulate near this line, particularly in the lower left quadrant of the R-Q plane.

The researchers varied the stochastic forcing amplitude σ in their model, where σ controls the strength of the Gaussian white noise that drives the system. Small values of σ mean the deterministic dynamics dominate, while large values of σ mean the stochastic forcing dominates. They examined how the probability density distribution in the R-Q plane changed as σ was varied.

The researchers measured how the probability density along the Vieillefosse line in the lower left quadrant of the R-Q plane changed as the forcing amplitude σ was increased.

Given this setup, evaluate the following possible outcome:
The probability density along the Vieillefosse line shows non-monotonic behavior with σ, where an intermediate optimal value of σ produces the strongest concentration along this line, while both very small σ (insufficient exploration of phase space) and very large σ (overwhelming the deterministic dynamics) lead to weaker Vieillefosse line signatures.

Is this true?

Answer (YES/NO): NO